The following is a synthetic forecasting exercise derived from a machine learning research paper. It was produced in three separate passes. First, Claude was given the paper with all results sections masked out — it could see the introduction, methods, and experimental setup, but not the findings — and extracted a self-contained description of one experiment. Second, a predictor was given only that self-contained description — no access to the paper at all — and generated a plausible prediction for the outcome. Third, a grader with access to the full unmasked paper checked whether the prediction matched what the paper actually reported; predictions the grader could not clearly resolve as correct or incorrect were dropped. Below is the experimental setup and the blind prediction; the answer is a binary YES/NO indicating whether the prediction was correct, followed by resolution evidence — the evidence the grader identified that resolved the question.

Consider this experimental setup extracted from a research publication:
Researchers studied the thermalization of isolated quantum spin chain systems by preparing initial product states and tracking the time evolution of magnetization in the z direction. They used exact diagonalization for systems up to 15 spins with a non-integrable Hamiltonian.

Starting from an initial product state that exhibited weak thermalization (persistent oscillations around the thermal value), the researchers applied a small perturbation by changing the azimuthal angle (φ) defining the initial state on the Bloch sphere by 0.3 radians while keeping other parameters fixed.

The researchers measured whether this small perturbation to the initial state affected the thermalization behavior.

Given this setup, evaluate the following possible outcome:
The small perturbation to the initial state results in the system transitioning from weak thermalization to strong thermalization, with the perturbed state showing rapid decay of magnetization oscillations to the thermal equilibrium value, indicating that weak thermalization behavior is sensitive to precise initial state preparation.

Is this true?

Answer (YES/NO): YES